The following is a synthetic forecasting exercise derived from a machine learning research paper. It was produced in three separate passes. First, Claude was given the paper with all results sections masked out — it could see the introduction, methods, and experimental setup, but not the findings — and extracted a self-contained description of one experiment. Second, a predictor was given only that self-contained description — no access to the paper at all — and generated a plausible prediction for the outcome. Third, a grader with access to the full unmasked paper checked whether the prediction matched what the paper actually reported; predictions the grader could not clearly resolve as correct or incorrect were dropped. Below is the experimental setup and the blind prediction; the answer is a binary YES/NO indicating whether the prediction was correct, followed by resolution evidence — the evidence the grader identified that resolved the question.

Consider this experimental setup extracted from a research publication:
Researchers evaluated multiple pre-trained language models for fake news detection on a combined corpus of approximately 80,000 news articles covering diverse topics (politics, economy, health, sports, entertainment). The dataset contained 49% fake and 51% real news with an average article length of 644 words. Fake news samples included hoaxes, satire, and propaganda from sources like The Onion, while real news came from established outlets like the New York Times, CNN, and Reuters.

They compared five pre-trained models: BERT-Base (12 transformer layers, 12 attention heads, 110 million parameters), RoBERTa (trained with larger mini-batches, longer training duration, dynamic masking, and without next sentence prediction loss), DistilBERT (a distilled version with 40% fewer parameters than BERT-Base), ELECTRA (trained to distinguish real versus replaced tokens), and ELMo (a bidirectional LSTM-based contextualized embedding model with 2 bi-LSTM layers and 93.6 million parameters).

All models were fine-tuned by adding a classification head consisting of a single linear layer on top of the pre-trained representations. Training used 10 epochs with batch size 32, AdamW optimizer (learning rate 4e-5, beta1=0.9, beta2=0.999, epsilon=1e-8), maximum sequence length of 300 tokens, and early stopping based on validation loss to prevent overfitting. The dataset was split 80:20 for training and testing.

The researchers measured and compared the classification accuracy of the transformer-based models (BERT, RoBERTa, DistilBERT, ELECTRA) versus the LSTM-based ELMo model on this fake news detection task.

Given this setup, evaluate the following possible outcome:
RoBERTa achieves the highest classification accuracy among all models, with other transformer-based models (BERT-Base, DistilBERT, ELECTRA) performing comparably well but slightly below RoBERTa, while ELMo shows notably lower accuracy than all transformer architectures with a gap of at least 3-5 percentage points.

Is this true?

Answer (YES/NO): NO